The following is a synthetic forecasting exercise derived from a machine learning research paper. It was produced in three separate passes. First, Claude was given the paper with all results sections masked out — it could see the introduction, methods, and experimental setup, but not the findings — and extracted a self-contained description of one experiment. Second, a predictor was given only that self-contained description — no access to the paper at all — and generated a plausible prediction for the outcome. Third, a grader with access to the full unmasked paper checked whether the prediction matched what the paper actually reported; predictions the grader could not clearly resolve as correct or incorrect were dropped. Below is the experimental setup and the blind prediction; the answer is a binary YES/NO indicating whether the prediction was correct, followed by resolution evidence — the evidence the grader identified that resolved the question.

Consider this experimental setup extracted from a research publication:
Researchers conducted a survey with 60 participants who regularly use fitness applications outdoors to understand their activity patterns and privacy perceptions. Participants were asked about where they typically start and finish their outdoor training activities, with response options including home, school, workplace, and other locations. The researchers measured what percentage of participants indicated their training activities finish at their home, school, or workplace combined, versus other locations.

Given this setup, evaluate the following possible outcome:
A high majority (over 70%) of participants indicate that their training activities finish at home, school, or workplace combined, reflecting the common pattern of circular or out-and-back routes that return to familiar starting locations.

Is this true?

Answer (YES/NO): YES